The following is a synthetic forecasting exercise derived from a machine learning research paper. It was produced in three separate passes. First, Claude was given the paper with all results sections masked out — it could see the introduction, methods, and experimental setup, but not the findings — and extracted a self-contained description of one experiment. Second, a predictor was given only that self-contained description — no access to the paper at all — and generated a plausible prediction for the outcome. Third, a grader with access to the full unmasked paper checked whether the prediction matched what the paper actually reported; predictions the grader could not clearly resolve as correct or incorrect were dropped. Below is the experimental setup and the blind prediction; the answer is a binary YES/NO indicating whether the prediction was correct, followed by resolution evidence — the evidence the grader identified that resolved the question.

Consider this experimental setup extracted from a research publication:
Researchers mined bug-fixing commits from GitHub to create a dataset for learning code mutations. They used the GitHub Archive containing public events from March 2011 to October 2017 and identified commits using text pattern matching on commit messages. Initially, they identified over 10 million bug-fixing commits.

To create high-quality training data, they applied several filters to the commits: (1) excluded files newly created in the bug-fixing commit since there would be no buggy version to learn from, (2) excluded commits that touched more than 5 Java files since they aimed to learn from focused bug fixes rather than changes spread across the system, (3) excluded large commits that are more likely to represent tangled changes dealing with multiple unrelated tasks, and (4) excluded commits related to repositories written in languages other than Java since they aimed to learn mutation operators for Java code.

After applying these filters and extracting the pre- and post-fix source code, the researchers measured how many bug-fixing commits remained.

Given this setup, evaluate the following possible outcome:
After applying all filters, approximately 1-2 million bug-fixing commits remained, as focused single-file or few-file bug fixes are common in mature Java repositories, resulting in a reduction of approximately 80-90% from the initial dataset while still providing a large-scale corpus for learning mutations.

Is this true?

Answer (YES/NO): NO